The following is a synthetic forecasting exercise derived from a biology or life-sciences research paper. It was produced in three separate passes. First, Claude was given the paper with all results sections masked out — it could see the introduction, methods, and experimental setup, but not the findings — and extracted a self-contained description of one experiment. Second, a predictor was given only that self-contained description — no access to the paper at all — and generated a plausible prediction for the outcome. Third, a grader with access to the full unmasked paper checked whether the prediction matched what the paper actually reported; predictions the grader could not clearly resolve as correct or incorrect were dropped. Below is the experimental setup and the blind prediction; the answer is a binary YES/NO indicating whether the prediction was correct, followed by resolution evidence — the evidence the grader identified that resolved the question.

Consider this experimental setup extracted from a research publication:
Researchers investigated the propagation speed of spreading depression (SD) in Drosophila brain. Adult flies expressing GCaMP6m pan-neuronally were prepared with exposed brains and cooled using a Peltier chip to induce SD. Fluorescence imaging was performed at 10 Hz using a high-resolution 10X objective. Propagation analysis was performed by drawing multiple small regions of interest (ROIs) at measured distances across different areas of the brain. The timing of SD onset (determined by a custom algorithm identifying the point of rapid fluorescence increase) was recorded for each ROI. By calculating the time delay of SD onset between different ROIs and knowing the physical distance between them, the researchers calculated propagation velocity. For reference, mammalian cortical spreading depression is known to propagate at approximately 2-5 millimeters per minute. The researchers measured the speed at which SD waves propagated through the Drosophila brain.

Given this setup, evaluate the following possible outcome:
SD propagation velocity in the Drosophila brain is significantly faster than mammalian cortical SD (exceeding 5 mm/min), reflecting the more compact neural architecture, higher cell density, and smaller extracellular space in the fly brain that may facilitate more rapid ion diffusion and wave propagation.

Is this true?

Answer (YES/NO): NO